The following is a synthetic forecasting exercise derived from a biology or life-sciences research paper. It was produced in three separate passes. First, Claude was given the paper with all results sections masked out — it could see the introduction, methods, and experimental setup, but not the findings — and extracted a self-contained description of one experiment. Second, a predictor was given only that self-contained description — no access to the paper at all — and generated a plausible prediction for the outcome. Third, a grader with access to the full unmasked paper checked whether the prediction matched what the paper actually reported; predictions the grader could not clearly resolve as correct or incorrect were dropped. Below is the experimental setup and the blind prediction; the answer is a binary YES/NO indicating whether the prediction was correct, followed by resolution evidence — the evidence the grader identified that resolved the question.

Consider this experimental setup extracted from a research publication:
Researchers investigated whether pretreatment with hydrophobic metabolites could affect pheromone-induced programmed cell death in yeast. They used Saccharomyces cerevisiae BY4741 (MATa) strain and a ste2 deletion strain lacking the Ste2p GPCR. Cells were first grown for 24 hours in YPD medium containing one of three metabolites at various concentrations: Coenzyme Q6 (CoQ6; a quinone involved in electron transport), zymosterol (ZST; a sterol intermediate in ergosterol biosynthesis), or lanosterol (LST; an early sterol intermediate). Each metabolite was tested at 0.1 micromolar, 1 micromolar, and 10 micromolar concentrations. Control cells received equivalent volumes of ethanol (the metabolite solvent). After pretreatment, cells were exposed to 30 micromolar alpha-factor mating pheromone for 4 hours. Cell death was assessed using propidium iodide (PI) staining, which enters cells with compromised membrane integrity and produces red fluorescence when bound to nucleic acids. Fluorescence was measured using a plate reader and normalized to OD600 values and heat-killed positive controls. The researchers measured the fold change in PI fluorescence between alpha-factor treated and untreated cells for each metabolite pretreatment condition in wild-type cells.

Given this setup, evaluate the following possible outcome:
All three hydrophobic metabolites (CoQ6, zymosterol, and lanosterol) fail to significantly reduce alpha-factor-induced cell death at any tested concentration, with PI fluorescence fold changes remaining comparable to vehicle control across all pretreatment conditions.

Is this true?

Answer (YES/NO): NO